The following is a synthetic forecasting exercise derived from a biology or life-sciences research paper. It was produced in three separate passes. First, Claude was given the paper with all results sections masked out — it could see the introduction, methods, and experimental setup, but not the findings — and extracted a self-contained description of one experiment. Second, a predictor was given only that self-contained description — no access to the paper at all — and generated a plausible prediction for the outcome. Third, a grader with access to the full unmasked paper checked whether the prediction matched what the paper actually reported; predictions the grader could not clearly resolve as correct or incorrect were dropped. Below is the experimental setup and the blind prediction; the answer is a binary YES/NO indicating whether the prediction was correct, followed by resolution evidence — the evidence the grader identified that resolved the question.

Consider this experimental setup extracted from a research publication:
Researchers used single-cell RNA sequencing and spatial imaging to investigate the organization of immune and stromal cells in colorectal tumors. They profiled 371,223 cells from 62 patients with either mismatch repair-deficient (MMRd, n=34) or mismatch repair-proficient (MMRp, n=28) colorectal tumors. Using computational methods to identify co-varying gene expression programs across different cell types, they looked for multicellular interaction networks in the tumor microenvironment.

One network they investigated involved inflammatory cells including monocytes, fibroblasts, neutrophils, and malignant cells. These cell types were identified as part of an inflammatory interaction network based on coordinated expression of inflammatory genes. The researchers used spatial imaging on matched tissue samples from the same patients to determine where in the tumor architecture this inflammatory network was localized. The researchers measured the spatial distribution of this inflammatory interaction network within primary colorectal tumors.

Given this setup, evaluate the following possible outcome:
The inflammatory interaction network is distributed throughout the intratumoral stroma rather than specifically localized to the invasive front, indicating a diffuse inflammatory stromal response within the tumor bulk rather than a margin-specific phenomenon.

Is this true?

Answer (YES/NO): NO